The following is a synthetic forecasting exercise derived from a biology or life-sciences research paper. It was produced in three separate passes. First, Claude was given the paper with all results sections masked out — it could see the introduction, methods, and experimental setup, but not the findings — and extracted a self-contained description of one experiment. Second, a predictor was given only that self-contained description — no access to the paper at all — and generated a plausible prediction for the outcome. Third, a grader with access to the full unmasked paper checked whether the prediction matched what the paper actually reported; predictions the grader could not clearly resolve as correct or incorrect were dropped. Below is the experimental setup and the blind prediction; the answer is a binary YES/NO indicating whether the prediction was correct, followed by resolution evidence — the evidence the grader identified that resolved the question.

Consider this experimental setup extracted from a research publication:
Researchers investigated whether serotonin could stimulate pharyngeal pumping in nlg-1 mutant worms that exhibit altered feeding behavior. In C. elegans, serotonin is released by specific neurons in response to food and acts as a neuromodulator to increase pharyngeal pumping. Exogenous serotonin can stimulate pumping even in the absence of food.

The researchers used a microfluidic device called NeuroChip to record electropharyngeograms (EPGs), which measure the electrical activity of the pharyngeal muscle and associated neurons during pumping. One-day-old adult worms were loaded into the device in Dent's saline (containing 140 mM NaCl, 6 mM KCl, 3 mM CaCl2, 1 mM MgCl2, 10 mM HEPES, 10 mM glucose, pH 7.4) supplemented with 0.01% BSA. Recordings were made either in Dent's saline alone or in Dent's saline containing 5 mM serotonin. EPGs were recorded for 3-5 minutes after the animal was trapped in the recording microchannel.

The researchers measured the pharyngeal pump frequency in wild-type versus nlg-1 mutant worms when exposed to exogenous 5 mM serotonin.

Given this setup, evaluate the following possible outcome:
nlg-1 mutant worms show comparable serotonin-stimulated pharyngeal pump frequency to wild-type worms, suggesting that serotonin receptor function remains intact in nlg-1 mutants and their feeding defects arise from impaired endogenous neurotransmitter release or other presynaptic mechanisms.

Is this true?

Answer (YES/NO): NO